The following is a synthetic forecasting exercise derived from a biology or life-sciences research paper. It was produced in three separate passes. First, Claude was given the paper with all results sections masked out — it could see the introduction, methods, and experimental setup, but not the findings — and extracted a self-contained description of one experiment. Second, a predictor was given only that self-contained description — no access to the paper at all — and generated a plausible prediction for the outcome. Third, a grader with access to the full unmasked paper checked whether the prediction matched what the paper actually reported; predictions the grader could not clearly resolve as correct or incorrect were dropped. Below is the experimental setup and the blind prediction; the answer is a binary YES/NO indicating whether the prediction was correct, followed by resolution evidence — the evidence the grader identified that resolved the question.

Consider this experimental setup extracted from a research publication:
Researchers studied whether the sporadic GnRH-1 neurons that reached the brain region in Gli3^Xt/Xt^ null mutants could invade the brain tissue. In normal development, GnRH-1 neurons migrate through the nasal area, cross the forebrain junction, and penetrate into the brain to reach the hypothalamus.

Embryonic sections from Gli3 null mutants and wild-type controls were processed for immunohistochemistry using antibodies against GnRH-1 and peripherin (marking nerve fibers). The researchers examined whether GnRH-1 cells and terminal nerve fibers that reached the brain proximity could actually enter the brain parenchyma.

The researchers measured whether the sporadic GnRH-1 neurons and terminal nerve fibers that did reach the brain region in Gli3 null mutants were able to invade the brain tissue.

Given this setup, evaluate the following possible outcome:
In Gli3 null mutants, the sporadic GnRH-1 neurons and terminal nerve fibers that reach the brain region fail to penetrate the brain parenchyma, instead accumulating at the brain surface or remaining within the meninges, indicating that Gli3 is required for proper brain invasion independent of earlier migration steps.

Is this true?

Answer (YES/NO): YES